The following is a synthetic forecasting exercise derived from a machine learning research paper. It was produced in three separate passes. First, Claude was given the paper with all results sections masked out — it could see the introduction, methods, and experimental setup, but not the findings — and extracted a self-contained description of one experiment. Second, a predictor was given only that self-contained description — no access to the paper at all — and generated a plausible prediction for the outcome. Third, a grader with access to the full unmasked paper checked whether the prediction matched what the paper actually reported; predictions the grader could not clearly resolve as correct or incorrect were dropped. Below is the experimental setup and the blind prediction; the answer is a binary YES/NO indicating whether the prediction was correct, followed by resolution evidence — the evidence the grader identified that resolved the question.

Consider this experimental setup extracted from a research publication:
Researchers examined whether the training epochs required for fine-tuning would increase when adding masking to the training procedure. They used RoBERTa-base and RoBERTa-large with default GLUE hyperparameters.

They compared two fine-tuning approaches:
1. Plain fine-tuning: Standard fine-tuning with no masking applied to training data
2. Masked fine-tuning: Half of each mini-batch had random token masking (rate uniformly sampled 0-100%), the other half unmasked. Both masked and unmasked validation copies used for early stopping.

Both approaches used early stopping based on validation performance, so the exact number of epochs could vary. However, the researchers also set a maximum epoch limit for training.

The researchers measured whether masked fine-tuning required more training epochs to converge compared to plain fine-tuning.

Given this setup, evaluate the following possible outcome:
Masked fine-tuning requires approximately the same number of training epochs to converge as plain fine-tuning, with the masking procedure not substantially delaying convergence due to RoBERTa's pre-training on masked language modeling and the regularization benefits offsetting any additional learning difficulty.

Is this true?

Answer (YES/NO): NO